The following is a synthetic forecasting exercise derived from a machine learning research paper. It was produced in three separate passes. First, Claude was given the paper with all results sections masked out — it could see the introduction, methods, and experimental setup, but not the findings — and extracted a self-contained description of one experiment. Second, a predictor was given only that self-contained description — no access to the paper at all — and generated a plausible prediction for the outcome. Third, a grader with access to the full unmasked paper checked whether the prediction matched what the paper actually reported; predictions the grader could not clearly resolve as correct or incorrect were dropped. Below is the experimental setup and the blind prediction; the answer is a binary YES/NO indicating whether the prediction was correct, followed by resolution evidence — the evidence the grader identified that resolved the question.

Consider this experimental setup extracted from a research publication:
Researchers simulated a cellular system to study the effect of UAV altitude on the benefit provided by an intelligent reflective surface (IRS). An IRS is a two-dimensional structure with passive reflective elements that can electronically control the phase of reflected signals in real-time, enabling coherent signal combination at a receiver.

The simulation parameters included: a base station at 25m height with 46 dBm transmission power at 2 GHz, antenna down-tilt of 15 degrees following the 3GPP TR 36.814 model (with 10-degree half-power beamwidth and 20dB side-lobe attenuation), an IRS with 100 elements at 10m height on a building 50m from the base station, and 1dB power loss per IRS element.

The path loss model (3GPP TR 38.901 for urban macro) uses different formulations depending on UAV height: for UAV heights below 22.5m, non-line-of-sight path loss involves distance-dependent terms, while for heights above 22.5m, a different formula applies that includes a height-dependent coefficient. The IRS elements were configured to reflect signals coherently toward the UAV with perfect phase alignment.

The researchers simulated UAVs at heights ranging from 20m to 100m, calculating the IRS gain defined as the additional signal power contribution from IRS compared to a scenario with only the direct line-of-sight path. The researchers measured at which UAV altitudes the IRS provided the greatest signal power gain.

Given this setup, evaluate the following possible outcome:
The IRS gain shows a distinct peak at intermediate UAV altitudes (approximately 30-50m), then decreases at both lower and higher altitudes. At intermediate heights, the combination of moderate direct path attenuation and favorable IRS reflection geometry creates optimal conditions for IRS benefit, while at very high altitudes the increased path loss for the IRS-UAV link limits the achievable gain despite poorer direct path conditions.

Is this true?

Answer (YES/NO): NO